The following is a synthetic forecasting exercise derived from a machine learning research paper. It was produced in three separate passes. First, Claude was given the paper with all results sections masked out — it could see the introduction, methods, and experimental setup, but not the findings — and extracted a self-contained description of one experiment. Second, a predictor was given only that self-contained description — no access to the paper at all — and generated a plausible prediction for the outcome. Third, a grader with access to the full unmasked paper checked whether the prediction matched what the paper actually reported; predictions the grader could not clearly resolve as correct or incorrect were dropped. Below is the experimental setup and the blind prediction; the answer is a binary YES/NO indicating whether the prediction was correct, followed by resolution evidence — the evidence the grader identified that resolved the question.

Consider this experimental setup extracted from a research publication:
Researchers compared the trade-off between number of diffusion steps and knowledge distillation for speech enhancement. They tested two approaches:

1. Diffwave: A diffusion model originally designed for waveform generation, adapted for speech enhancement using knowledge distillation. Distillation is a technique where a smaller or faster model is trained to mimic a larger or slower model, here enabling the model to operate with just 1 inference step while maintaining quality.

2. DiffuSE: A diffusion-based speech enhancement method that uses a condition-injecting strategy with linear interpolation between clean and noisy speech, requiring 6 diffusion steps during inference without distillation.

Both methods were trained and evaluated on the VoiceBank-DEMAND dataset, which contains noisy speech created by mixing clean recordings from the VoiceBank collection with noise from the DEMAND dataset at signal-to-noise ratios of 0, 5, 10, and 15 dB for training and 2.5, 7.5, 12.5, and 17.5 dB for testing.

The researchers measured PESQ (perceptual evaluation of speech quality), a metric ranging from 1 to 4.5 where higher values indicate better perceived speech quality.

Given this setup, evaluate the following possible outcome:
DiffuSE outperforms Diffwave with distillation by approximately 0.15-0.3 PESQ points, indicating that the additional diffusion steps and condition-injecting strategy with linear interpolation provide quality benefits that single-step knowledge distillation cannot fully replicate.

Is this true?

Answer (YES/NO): NO